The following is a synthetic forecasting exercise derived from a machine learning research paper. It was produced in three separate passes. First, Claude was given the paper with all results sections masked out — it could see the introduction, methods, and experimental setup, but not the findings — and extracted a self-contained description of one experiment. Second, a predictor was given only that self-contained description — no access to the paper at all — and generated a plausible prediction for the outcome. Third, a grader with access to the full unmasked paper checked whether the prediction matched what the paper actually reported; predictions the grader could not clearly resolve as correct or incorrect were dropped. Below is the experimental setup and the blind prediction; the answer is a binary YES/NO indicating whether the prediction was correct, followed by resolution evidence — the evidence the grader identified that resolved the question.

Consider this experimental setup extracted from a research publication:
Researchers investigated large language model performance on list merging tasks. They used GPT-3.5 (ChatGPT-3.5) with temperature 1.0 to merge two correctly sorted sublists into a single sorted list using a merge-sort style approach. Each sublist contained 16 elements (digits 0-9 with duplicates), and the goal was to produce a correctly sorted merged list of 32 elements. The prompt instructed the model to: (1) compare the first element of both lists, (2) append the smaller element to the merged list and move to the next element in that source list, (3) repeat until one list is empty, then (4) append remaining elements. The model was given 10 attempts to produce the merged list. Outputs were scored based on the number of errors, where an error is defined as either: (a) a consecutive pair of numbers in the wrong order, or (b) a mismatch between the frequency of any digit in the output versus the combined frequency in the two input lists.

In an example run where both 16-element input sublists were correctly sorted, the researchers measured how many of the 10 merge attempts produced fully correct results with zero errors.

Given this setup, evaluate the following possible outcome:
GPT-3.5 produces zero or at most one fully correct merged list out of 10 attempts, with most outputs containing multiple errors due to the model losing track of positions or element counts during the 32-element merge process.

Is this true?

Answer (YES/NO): YES